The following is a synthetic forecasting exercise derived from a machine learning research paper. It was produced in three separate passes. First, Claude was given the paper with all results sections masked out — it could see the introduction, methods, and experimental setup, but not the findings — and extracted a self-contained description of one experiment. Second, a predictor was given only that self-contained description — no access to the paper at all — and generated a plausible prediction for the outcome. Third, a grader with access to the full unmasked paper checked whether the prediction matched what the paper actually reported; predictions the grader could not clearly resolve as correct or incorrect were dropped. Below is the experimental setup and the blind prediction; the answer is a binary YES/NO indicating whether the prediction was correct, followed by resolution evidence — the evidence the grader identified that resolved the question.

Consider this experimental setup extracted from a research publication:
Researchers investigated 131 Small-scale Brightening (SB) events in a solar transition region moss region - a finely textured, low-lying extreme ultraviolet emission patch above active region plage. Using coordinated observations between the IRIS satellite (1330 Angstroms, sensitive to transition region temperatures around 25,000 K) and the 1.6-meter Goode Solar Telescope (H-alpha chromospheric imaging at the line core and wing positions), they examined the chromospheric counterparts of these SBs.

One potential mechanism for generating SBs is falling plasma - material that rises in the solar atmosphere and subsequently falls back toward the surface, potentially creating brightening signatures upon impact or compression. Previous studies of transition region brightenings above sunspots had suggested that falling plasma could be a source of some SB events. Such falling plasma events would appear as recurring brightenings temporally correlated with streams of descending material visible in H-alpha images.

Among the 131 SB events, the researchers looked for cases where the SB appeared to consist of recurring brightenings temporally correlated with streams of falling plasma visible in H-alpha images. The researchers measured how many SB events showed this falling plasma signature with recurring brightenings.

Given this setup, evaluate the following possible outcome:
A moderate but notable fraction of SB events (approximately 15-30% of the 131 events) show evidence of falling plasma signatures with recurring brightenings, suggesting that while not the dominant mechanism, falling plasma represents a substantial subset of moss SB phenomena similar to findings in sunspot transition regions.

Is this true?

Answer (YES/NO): NO